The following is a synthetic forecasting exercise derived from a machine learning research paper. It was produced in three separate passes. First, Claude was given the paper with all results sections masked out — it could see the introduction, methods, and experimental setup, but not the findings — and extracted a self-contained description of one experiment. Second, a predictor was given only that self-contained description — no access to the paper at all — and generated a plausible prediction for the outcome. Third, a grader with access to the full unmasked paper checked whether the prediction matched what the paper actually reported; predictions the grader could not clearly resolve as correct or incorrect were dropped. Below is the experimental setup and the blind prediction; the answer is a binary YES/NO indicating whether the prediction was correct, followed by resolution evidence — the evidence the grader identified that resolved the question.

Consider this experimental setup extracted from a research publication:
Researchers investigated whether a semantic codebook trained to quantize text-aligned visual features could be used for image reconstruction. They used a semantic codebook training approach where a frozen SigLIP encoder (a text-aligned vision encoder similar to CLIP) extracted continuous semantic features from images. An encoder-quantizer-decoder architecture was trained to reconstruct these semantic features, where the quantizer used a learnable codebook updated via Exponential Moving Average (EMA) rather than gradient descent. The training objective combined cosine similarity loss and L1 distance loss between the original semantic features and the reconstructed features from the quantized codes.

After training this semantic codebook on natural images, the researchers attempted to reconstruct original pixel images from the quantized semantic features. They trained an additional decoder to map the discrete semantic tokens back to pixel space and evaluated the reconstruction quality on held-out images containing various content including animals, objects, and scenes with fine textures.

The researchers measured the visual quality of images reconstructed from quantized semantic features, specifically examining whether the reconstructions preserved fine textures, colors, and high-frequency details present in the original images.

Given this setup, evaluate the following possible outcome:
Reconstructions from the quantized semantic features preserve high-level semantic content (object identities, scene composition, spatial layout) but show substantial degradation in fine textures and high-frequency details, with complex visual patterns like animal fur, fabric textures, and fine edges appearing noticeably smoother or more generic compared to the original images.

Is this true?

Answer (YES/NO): YES